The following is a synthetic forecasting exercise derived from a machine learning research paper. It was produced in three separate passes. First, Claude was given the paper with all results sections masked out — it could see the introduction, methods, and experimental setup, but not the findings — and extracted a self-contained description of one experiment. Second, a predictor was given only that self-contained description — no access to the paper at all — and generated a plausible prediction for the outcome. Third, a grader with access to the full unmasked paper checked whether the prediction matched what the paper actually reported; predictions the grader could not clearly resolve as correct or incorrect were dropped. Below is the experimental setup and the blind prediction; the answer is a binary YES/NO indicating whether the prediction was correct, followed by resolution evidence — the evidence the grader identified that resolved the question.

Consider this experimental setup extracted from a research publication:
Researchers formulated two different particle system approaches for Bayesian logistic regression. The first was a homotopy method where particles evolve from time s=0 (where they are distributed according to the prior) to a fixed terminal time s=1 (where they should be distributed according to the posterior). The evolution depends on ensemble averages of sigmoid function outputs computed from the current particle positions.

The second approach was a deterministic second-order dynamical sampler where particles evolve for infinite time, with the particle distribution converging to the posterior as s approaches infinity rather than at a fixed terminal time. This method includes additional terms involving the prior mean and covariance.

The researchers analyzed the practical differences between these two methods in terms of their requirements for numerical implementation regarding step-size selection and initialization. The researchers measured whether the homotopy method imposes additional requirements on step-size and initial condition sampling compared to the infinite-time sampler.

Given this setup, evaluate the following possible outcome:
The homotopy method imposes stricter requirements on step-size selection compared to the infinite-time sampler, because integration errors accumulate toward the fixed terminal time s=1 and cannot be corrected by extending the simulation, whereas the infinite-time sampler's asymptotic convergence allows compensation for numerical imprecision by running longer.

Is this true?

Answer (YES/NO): YES